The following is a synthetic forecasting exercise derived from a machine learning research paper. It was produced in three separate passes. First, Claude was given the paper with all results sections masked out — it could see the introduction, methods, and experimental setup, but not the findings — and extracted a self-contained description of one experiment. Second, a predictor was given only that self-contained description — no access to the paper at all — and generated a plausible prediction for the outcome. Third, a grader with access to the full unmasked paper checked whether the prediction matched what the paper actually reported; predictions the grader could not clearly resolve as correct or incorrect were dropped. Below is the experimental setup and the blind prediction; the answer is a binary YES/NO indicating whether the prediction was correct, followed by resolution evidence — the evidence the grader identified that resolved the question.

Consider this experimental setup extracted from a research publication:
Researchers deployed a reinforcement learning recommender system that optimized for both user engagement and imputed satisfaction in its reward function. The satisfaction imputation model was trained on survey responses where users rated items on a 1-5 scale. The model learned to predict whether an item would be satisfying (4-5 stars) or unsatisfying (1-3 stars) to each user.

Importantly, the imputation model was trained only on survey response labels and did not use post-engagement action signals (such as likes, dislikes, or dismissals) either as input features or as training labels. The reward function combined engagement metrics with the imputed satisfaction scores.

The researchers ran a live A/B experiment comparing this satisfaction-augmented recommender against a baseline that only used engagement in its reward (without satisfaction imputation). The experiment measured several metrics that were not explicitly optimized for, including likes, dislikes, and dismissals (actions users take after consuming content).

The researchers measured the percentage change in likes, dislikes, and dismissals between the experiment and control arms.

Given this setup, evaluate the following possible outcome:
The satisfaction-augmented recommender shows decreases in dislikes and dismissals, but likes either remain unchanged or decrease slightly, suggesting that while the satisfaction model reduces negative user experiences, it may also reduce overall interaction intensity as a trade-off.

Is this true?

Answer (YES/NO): NO